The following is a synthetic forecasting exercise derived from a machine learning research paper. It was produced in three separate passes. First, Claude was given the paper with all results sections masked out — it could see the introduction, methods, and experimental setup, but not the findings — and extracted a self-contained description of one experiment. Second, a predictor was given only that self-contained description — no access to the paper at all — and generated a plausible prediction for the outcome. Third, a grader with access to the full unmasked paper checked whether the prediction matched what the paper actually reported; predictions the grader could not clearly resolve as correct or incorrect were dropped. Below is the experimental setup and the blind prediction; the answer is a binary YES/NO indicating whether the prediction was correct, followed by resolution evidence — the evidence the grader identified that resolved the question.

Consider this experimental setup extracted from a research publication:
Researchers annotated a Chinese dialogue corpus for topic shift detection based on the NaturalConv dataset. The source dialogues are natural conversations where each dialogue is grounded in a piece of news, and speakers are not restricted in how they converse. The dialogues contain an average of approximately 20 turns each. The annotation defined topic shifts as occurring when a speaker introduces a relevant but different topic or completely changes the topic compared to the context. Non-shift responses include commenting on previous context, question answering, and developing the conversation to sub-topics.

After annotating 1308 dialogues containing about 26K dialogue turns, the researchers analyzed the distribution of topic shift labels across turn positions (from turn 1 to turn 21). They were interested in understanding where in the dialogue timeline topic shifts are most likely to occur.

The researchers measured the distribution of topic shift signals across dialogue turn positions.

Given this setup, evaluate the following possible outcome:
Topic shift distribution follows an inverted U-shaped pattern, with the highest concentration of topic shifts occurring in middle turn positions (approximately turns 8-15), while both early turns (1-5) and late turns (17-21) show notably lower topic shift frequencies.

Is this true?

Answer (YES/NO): NO